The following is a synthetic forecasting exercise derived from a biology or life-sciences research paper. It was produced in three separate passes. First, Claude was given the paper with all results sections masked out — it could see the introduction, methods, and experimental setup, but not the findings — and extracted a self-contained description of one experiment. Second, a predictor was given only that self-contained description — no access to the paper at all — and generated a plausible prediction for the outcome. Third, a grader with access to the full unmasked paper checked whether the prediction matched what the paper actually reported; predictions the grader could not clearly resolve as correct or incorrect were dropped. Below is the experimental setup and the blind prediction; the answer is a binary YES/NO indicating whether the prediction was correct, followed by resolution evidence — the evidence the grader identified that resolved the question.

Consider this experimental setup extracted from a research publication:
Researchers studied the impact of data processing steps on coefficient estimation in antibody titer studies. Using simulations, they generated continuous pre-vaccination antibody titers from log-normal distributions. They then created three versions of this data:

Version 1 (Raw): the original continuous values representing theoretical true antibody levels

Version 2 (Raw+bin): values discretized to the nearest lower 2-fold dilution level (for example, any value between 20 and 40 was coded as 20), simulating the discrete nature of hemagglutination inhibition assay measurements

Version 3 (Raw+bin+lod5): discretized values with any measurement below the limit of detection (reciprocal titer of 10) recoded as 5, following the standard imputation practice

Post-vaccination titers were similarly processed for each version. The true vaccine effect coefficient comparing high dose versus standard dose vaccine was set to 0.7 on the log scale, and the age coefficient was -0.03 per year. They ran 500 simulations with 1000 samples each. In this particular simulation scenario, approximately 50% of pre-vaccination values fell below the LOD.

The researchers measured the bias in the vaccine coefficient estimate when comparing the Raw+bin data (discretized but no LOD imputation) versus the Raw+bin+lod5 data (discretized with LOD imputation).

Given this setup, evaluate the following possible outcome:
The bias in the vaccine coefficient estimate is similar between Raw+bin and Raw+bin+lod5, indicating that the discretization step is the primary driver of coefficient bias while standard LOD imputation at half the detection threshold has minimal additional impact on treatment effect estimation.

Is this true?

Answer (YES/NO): NO